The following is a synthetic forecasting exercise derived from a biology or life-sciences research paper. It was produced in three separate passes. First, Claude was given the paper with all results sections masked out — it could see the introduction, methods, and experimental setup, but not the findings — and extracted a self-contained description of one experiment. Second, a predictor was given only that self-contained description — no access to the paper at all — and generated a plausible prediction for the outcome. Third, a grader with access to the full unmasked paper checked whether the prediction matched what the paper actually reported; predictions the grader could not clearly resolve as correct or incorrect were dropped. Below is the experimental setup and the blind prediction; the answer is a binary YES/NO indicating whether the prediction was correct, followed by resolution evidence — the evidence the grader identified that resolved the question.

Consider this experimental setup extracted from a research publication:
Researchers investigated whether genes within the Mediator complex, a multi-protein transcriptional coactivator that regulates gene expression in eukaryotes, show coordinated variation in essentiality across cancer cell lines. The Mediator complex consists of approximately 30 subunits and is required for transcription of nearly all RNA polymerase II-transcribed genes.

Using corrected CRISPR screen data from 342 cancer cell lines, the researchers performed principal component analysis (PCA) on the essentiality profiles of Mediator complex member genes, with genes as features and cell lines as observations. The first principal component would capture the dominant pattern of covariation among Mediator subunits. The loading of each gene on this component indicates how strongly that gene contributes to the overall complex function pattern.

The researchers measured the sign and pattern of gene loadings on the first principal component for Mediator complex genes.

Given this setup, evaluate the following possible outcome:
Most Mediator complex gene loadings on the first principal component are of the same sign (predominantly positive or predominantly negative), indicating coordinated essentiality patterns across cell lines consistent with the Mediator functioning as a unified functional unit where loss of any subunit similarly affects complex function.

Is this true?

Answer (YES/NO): YES